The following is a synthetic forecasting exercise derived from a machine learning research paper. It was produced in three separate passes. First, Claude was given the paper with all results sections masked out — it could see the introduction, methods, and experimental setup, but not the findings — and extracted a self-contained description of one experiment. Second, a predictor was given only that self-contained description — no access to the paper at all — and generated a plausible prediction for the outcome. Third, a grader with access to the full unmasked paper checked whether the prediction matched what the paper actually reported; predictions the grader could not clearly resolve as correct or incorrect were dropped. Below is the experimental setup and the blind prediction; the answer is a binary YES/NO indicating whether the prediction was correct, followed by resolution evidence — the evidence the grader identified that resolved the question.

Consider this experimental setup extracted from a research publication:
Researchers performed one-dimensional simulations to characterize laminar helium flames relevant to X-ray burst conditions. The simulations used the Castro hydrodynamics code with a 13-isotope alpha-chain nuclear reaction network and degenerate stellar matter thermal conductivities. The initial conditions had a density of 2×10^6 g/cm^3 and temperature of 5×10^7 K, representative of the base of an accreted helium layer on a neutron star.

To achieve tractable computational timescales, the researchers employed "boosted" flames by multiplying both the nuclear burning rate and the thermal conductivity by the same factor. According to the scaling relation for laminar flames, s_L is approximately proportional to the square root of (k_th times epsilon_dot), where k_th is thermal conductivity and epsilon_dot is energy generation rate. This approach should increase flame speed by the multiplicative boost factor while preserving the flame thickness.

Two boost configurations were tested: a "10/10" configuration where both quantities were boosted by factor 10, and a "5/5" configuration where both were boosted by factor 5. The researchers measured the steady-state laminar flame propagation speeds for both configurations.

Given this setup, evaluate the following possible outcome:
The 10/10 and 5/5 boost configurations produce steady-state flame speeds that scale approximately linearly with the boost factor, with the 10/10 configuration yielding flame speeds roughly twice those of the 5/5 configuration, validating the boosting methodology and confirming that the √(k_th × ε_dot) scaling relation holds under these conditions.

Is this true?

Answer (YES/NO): YES